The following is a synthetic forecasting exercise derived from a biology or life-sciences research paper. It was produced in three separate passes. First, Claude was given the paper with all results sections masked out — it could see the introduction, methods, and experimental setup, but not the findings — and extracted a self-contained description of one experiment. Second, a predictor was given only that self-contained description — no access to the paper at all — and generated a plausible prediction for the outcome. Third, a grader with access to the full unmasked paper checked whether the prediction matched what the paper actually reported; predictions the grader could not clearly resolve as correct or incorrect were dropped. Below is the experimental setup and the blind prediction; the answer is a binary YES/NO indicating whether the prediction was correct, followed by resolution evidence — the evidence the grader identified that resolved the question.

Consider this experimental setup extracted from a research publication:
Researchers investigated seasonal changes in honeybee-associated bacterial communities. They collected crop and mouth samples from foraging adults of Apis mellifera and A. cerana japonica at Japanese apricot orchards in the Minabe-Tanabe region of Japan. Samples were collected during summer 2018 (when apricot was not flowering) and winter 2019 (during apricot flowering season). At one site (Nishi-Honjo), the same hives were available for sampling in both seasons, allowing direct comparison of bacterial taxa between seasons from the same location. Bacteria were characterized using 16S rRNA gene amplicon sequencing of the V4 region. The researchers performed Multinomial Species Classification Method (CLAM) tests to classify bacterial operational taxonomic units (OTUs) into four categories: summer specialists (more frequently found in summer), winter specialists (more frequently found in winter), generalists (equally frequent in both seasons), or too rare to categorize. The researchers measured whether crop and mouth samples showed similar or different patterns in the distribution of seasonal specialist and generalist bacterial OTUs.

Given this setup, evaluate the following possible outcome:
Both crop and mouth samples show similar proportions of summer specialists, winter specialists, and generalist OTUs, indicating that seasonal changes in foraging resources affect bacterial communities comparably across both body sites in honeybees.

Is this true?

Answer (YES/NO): NO